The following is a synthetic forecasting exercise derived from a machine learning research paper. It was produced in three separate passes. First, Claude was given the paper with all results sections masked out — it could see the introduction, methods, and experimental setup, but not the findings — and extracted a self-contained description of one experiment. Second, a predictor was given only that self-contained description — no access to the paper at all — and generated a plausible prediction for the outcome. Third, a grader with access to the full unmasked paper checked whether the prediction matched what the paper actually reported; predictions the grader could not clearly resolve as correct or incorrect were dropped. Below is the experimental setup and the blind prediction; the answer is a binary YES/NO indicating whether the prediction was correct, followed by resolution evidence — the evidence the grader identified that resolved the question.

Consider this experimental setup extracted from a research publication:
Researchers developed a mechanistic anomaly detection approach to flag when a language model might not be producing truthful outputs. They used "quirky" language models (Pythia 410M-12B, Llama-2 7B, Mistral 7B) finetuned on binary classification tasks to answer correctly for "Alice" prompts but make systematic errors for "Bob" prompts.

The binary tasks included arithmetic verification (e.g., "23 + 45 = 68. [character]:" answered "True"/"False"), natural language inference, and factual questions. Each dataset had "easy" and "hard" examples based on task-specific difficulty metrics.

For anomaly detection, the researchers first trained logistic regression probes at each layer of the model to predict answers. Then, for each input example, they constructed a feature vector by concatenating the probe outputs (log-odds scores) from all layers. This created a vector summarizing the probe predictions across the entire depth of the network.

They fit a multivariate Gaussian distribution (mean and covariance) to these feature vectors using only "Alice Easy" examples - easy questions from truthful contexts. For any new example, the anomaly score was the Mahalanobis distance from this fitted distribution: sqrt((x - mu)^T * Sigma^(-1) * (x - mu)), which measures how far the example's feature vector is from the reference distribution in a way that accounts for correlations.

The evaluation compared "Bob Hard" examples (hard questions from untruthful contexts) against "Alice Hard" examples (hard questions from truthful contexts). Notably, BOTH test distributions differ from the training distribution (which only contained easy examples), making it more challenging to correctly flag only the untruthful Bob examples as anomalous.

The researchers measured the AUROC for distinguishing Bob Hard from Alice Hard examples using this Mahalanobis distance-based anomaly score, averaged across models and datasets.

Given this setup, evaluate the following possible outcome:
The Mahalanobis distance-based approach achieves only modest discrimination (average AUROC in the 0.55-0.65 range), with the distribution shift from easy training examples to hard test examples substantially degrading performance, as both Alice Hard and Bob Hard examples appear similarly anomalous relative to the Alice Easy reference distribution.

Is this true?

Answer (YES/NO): NO